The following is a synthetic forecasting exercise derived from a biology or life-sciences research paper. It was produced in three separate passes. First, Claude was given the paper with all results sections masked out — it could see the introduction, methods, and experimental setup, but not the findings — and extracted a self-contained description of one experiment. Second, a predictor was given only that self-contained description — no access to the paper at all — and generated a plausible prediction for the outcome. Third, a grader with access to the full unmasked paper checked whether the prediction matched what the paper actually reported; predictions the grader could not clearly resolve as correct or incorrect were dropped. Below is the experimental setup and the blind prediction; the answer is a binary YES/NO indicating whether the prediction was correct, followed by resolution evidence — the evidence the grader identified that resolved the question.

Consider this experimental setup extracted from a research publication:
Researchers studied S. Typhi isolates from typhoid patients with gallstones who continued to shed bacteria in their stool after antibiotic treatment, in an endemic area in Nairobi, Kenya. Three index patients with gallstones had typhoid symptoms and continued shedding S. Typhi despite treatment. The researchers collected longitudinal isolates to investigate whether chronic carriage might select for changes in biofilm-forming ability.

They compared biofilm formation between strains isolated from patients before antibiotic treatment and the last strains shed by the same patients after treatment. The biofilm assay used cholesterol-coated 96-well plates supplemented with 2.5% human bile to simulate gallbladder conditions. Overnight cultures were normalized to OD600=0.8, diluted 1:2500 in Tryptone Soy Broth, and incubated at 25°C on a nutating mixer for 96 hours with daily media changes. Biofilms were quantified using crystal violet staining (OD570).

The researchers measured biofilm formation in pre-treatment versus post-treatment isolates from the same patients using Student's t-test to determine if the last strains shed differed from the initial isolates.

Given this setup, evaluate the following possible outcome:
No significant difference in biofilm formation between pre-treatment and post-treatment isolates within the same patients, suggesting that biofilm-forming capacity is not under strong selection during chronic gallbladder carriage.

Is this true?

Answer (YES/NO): YES